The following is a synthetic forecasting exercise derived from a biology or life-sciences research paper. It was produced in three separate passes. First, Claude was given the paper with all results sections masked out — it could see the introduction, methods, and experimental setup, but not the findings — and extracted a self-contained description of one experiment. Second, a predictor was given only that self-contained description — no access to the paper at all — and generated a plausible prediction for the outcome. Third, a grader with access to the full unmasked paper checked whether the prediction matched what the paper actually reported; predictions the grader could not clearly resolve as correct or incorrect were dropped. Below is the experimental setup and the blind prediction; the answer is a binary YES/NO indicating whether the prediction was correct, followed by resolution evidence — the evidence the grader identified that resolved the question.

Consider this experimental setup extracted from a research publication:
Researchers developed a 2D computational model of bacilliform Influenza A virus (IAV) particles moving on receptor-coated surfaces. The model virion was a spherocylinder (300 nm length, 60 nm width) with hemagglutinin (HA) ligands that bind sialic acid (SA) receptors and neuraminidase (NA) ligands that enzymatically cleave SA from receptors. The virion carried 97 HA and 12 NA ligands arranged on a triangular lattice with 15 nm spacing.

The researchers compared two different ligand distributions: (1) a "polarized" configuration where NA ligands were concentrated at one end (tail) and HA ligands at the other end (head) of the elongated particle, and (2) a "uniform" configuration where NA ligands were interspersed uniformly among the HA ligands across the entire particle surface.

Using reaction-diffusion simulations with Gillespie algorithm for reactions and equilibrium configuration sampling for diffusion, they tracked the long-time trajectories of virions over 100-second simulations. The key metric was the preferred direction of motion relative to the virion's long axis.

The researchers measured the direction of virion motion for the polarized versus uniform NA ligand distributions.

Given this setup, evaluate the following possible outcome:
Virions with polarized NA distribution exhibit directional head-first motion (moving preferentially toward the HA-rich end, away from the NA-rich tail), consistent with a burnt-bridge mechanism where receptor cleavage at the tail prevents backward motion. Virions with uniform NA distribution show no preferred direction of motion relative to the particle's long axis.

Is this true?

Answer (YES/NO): NO